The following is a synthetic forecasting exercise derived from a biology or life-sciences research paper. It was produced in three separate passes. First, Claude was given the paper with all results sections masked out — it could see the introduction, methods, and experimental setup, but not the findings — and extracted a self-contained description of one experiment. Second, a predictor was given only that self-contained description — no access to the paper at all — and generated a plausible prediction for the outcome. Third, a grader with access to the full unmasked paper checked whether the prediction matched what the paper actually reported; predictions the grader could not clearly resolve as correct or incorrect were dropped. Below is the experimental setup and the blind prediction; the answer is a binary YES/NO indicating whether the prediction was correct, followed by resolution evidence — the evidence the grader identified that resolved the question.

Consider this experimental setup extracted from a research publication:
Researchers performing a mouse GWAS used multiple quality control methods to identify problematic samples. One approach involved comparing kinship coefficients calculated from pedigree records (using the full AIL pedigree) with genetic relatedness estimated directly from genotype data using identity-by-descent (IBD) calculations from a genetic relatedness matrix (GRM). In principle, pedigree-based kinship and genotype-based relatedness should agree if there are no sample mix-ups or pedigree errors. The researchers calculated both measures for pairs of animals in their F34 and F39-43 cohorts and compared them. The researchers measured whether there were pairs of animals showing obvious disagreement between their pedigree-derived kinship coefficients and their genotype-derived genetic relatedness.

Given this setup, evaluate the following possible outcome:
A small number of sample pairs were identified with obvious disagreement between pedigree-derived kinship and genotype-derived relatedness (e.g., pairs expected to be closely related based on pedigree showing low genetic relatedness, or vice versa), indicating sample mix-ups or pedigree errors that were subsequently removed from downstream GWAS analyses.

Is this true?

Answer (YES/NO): YES